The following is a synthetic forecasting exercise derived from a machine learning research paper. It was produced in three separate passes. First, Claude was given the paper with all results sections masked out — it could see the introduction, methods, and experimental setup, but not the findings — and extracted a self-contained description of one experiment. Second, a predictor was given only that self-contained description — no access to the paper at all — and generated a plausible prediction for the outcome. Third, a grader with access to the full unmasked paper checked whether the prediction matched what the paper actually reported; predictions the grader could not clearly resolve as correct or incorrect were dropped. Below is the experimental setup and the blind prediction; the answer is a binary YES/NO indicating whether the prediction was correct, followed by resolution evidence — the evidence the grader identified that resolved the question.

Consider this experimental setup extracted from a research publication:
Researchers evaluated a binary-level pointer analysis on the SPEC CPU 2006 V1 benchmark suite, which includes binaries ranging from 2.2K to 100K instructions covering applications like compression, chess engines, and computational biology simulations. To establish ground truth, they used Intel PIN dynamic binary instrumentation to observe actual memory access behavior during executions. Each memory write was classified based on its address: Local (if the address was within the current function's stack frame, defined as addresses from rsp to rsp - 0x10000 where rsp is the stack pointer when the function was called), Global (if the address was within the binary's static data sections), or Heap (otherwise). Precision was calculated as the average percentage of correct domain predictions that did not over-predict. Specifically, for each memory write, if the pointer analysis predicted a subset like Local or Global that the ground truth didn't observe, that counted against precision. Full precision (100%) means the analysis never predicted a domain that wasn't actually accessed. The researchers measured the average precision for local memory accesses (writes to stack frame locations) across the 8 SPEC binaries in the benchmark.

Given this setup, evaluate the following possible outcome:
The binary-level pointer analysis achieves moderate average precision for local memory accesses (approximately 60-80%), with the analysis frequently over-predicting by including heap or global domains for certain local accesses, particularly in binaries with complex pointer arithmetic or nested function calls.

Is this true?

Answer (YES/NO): NO